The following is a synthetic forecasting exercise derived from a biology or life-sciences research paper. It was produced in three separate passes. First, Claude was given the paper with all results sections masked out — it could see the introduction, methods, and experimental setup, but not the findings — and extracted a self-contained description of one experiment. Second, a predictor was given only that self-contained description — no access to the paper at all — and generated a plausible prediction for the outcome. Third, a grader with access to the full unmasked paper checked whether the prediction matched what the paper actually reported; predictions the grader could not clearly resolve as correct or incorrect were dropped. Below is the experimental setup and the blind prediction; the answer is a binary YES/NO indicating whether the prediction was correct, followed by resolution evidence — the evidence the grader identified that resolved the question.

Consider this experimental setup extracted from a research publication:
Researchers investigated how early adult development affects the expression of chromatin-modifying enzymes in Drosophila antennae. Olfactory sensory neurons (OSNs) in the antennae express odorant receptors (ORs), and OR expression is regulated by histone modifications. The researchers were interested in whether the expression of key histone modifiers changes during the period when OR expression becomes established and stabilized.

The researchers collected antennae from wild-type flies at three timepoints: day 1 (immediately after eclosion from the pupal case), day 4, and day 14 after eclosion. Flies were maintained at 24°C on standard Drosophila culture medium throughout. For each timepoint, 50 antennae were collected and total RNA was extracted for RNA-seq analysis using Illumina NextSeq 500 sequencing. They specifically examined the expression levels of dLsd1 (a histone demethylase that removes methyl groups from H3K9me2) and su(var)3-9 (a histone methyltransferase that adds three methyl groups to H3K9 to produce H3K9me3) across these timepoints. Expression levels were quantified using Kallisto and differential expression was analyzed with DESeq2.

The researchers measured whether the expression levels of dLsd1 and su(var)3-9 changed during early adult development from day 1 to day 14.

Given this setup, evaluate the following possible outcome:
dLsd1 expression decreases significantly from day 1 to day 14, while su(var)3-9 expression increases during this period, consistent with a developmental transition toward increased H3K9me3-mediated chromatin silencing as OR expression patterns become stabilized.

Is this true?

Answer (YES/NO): NO